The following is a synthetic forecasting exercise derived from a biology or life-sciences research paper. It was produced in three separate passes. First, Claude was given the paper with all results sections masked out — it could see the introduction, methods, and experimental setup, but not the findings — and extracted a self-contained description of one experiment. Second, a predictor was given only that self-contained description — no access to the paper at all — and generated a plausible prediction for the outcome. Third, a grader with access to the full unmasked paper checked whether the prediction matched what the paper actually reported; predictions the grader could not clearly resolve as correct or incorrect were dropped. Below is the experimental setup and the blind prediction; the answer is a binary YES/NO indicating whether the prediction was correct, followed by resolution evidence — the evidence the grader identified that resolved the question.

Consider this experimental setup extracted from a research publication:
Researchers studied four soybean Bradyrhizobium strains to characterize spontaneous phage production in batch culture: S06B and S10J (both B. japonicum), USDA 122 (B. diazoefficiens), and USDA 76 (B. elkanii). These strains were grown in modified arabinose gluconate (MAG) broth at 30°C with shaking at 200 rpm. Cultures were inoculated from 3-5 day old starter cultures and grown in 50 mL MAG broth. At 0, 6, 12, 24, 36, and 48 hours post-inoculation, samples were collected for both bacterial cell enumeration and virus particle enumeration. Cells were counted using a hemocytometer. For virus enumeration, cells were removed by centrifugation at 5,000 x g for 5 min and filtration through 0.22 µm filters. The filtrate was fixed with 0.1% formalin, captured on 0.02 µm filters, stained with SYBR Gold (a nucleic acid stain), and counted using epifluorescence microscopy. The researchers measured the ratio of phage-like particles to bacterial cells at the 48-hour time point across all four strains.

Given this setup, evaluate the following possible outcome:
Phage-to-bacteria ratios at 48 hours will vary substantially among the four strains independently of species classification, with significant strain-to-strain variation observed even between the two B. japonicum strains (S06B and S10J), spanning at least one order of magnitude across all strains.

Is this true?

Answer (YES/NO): YES